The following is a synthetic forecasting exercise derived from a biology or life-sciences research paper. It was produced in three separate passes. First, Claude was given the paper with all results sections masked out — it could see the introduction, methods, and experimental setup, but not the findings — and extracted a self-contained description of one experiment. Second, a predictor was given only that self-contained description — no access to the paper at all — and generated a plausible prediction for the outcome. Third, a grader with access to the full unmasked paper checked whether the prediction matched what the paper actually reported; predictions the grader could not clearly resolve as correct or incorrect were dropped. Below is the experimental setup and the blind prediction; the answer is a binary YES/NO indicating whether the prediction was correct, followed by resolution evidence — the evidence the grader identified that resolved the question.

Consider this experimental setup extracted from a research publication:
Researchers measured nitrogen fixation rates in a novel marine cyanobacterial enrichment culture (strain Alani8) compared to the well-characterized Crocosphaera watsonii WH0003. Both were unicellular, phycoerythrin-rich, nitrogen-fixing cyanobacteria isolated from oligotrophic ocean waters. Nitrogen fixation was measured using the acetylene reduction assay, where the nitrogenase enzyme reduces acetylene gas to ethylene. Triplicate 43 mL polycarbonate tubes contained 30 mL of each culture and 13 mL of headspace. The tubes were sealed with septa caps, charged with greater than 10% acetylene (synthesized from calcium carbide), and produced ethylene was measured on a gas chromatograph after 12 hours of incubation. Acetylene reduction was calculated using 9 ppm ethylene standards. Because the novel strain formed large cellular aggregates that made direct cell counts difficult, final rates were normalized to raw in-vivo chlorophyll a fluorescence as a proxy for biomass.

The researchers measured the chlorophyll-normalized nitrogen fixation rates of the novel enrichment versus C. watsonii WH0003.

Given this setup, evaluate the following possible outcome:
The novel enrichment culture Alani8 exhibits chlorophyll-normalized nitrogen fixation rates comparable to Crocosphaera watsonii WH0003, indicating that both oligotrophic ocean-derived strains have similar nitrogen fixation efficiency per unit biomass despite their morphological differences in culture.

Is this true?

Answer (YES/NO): YES